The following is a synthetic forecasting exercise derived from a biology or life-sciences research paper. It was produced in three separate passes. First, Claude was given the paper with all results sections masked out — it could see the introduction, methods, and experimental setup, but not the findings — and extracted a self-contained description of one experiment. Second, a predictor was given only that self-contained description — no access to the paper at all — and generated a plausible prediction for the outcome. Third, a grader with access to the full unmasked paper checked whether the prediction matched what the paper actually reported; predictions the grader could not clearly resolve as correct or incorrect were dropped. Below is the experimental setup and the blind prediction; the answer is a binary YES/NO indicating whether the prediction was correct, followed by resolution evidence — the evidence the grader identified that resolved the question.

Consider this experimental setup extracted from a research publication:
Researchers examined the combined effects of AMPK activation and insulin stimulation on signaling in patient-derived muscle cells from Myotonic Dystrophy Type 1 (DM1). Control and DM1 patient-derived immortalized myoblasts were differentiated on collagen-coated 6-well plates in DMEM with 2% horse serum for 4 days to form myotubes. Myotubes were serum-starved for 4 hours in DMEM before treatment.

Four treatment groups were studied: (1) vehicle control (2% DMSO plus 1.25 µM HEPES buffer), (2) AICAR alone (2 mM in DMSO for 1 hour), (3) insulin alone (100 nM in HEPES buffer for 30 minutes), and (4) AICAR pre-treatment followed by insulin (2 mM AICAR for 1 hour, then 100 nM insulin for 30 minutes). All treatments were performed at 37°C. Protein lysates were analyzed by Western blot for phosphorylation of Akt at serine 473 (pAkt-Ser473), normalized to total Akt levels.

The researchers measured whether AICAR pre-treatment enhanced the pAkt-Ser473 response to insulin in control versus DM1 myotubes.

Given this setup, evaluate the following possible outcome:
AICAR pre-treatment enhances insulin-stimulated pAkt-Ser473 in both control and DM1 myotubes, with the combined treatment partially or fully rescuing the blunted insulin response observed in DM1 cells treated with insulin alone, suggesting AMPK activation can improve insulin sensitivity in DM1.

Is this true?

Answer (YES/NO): NO